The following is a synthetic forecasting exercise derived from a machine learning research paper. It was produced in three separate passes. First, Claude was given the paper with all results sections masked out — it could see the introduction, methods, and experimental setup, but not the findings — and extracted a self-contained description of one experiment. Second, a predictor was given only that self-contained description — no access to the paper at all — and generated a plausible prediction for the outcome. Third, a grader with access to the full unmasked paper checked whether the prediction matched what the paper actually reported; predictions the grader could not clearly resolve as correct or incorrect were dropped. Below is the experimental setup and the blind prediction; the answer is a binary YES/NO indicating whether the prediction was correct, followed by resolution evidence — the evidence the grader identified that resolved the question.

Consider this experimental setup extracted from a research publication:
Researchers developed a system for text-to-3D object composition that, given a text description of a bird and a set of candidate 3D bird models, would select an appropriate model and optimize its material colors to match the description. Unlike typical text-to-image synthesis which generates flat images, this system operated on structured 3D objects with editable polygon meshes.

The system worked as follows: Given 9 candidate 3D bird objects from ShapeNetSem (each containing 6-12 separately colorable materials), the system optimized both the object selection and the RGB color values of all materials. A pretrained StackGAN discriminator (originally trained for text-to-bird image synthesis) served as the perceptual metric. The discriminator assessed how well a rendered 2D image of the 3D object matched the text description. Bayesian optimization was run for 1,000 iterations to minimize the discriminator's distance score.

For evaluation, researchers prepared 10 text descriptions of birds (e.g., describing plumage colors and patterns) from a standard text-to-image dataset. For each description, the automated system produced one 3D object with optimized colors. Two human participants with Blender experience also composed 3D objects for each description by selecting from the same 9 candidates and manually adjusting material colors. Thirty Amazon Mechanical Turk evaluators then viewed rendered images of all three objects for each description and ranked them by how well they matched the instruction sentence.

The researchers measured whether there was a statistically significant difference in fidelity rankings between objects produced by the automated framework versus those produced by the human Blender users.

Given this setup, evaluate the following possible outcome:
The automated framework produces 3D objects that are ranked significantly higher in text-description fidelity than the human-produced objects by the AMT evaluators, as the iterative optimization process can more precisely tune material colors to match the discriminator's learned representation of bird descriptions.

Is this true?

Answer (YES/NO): NO